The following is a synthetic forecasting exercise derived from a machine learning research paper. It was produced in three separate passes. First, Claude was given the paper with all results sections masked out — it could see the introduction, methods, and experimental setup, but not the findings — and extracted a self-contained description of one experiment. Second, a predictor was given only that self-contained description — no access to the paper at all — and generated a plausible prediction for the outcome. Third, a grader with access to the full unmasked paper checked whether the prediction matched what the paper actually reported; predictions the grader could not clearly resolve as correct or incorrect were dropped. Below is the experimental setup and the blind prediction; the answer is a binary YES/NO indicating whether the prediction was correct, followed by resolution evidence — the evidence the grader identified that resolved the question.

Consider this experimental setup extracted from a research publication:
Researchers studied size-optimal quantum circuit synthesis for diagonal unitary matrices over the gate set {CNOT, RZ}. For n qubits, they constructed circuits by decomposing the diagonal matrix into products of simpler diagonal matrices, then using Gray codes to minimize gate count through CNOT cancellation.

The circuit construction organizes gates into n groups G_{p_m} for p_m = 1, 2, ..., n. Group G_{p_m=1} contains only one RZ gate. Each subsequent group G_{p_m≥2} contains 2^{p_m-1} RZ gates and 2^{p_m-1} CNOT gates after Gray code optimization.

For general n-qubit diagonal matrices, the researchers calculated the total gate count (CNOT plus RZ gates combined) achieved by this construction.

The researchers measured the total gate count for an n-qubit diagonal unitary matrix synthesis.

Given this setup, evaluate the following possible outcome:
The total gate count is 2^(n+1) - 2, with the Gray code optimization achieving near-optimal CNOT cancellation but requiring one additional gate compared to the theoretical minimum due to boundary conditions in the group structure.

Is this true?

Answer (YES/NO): NO